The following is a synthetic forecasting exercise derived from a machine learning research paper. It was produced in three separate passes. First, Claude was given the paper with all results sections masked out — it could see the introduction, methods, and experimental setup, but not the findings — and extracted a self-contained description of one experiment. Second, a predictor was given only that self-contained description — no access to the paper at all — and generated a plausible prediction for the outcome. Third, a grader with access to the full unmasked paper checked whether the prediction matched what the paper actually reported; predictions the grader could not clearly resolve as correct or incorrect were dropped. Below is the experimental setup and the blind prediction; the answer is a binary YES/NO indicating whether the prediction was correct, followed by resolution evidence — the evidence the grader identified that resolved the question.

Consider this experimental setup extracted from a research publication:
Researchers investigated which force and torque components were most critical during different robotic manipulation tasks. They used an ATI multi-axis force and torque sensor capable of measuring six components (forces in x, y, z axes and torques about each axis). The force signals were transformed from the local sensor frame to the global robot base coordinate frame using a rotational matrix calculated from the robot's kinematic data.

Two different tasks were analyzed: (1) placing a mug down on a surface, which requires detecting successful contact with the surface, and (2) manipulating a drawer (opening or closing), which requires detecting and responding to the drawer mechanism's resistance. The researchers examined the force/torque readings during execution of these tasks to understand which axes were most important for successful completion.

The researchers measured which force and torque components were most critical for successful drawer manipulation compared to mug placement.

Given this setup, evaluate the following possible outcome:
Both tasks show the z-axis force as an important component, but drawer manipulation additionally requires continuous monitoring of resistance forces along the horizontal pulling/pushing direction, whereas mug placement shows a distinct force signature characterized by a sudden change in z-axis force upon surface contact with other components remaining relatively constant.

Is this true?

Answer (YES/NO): NO